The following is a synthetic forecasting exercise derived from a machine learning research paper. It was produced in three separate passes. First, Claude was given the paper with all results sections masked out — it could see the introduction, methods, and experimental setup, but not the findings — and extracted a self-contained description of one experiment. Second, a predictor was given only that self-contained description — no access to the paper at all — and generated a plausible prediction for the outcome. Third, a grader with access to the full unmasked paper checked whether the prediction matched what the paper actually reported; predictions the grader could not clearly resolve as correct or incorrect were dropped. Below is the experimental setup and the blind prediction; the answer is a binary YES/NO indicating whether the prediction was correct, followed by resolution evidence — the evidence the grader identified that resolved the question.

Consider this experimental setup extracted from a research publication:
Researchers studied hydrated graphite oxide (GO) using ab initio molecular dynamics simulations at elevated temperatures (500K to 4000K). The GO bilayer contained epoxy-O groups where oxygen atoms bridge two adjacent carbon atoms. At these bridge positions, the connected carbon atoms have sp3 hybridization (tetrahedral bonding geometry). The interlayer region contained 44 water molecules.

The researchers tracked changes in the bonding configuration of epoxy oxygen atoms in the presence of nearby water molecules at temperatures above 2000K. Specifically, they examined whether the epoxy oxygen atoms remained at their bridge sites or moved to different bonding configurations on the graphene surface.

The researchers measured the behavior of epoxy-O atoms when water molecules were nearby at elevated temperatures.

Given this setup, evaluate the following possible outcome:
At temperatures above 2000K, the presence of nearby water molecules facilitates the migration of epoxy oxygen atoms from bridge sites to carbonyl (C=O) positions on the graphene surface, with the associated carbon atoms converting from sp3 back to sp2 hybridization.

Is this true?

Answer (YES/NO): NO